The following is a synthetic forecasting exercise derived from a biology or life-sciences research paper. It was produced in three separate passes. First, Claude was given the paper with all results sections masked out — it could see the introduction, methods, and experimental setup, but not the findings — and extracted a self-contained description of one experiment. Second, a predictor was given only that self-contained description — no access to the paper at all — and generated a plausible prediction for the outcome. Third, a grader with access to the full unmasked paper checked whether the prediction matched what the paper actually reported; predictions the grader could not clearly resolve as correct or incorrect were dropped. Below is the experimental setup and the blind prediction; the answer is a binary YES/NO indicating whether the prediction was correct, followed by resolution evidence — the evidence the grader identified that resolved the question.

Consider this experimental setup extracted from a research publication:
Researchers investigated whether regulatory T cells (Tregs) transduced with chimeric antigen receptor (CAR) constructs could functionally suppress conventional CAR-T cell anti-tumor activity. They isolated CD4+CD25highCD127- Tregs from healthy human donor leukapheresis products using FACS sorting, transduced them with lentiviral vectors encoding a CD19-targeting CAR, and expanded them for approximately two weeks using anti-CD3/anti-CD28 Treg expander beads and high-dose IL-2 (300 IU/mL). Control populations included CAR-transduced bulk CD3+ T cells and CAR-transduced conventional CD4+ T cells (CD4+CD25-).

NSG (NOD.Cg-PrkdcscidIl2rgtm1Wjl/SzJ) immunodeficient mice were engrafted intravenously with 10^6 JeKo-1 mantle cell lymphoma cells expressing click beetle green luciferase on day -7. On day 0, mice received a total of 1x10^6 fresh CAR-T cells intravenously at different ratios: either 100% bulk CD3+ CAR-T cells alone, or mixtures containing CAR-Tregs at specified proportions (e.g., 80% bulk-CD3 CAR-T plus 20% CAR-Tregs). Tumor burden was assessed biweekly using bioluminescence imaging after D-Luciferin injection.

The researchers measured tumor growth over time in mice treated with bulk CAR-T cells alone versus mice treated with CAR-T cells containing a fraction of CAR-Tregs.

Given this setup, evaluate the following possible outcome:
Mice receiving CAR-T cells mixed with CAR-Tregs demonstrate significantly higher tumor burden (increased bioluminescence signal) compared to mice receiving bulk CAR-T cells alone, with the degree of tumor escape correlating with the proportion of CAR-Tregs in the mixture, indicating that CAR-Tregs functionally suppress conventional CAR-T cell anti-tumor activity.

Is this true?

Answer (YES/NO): NO